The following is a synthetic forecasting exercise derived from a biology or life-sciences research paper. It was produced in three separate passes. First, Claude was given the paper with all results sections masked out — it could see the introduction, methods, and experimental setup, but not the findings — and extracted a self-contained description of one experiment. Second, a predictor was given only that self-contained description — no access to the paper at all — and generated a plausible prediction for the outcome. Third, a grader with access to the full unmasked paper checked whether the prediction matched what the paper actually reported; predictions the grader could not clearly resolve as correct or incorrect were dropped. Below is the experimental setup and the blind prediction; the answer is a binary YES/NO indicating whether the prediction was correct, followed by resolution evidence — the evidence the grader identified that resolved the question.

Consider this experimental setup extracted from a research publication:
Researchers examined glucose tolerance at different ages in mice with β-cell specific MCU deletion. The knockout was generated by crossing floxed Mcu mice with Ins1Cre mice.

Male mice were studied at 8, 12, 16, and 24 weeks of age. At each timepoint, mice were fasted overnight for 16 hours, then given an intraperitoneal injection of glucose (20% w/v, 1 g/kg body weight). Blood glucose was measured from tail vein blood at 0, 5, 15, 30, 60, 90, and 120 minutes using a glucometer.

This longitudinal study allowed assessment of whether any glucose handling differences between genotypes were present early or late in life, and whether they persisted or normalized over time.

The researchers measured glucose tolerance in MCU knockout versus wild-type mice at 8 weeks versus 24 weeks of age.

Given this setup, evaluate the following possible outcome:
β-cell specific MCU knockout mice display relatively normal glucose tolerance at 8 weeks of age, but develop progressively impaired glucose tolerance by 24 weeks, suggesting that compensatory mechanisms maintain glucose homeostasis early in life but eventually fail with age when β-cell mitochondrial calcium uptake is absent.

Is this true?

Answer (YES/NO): NO